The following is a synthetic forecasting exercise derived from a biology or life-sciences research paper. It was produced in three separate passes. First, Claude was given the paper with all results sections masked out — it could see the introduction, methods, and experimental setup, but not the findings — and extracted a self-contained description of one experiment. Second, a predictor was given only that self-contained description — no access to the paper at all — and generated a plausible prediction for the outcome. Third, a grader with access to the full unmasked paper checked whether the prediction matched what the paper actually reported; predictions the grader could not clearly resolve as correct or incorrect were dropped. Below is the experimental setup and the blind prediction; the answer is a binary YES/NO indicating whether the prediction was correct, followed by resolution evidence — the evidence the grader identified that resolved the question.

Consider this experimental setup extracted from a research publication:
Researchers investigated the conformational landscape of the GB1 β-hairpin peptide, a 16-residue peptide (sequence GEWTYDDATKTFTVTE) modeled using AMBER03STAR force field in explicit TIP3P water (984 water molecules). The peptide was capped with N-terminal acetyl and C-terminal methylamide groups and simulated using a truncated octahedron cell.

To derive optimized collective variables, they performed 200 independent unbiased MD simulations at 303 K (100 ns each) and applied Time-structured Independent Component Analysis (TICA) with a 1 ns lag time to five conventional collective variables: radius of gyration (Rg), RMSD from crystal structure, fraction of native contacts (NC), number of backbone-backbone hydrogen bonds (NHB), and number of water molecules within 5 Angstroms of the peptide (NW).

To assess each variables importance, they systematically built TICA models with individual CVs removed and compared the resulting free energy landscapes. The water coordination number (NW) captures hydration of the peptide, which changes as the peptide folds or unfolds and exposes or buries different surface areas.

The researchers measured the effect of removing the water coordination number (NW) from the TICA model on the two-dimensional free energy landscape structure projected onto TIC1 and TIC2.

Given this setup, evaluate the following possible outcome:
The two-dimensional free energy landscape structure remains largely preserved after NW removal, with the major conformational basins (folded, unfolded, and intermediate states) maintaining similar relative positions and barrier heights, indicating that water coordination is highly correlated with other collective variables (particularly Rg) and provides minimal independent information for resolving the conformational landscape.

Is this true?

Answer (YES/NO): YES